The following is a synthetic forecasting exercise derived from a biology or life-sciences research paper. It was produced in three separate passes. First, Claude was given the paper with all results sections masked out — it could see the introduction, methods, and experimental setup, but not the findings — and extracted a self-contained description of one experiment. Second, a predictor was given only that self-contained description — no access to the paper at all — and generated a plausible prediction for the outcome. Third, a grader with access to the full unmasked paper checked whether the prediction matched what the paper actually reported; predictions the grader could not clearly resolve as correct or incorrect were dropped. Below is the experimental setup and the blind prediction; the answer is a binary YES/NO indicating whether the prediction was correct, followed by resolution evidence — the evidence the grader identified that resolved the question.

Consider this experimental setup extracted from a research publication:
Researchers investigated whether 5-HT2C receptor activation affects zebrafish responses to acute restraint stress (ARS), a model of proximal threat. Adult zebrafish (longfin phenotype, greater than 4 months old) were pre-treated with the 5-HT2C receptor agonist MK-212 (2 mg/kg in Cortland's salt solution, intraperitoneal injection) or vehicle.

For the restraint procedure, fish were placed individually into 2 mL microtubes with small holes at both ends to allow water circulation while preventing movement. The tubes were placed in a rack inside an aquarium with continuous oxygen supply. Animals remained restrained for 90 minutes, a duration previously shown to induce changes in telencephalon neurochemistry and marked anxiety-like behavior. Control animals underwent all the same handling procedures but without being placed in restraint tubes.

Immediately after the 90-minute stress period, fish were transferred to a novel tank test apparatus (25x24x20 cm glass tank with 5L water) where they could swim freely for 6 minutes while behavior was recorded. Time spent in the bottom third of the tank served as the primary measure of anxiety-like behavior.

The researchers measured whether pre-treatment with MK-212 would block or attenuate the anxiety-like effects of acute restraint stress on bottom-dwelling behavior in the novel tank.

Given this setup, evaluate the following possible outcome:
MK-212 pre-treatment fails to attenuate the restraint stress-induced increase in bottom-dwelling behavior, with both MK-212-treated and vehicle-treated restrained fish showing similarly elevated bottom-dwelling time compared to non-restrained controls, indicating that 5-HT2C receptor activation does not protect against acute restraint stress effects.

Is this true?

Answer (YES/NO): NO